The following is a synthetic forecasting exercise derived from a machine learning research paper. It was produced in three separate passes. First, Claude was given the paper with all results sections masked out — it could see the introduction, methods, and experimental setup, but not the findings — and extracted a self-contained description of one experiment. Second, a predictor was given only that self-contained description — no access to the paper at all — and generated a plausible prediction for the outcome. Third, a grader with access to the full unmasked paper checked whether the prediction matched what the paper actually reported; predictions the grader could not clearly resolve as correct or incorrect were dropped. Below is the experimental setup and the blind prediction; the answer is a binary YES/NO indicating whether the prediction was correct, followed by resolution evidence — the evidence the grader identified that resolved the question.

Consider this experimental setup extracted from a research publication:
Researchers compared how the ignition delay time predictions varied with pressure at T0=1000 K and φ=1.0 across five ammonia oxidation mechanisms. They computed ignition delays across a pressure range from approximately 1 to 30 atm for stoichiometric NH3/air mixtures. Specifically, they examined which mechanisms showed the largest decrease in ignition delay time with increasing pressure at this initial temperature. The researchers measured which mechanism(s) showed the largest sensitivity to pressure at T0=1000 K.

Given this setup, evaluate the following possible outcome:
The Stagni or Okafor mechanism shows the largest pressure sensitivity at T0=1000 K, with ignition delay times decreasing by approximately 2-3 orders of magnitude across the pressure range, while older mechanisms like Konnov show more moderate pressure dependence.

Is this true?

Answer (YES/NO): NO